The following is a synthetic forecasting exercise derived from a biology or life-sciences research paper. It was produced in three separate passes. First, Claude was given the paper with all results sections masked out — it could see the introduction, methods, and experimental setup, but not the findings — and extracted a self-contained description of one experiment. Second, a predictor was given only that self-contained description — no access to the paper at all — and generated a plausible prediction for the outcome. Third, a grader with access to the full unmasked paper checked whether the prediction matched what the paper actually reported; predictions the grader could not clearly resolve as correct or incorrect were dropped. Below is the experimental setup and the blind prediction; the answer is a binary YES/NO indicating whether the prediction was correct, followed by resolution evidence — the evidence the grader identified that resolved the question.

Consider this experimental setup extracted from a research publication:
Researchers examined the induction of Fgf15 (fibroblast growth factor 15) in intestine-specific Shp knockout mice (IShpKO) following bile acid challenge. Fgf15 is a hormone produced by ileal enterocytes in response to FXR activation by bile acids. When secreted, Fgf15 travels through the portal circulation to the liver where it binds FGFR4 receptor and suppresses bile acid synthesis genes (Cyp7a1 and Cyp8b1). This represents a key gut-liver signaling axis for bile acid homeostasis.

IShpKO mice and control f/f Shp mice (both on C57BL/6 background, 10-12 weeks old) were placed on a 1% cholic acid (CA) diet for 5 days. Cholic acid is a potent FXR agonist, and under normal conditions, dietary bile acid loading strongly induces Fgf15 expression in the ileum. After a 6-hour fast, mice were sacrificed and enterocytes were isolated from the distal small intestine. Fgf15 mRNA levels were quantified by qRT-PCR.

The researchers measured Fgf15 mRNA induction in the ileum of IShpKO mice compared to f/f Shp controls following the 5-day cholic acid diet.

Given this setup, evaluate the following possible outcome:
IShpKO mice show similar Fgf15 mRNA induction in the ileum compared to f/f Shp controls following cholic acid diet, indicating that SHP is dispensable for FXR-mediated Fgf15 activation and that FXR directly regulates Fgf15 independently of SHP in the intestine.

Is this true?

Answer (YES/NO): NO